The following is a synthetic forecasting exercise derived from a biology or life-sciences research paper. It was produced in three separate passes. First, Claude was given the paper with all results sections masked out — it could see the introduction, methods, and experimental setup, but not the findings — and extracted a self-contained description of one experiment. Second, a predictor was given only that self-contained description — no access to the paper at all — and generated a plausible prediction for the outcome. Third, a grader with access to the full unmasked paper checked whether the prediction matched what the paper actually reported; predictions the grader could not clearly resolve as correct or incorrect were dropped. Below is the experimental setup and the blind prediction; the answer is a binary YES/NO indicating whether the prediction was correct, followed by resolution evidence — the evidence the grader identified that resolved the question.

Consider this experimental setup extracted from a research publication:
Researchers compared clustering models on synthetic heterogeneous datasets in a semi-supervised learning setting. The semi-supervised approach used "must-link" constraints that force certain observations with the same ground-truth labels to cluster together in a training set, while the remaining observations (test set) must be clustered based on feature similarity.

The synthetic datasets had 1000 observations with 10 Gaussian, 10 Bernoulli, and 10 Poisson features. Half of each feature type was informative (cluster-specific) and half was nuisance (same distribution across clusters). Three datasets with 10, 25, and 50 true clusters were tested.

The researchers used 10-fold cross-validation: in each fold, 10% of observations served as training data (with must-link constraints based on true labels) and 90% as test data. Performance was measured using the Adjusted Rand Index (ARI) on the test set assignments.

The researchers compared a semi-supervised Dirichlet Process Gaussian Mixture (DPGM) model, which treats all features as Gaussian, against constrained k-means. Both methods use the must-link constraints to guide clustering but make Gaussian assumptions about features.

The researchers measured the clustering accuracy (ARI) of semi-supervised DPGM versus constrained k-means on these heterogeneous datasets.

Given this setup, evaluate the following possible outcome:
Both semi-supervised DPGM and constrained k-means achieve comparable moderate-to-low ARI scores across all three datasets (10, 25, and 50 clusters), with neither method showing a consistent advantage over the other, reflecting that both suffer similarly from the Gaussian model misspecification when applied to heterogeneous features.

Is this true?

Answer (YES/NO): NO